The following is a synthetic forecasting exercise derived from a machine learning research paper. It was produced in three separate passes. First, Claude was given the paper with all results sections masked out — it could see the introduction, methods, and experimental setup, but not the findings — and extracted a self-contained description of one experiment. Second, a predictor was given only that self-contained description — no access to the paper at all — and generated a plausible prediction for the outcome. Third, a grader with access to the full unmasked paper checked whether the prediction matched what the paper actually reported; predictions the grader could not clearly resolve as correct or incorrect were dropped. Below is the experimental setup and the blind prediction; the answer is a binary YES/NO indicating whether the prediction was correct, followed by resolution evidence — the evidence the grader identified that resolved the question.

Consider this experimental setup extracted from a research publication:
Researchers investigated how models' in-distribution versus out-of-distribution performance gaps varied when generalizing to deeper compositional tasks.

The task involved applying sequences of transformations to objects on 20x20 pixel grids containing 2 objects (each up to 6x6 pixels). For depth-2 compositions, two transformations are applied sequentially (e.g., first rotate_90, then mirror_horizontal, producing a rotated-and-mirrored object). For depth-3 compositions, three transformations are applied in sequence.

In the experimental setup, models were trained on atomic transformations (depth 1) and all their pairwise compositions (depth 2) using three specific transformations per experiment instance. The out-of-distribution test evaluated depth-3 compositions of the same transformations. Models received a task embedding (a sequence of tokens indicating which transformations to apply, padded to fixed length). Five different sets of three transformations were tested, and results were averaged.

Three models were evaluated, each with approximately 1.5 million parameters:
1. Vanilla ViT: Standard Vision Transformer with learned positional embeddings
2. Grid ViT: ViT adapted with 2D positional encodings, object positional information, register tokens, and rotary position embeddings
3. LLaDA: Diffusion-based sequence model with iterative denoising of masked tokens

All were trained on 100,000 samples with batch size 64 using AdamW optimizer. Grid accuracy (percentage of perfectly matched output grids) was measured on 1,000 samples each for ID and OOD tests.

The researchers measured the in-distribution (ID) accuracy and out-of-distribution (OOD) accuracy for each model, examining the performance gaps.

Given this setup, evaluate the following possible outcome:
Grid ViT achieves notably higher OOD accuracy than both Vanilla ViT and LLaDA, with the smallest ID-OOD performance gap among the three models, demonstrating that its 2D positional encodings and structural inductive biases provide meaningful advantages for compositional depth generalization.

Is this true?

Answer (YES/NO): NO